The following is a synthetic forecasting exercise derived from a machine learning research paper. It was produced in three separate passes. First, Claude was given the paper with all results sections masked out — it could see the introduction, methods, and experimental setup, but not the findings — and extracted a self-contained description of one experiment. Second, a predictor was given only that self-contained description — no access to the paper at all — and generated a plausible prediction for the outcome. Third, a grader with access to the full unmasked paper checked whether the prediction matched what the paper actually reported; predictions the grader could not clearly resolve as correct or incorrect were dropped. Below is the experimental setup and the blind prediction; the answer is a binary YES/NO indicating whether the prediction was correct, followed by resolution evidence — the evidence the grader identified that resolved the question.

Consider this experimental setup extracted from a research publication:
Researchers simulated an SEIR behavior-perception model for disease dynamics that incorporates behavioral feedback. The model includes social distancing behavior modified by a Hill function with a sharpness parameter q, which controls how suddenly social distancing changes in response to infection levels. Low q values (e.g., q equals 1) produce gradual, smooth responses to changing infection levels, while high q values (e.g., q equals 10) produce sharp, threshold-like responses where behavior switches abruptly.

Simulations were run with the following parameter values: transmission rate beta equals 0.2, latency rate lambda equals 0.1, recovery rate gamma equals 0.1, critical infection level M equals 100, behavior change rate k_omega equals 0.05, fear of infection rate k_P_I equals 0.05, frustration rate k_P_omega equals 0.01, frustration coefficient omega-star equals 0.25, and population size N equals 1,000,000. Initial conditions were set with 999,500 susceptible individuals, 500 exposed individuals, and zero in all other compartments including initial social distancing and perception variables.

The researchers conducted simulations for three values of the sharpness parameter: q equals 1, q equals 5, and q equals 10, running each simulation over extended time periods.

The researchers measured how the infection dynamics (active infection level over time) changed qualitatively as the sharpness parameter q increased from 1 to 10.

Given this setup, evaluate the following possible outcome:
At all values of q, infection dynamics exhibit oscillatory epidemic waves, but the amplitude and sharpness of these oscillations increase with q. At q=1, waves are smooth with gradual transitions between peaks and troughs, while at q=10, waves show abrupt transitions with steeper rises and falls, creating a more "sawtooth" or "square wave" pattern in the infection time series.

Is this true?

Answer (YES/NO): NO